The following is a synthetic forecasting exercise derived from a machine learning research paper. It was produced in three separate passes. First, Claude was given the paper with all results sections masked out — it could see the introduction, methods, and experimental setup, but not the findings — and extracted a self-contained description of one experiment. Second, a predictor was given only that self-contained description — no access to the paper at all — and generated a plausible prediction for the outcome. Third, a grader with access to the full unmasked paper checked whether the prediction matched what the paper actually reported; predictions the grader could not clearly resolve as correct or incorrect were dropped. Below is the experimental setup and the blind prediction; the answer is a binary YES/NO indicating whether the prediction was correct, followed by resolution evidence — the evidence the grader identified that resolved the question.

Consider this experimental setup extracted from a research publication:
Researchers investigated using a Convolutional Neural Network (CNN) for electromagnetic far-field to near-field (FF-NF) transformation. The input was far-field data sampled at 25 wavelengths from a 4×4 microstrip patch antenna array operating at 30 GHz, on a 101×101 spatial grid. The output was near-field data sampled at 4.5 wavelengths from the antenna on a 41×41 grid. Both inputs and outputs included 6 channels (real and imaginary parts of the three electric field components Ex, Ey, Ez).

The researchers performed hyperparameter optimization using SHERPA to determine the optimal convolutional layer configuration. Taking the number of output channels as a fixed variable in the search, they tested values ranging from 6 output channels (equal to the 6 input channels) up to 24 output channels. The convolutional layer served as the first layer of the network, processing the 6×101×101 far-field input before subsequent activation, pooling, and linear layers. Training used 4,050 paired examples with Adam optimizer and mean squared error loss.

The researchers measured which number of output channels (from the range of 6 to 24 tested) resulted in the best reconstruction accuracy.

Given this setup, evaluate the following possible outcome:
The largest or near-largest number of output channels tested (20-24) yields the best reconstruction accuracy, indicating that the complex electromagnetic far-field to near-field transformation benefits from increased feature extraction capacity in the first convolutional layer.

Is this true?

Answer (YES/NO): NO